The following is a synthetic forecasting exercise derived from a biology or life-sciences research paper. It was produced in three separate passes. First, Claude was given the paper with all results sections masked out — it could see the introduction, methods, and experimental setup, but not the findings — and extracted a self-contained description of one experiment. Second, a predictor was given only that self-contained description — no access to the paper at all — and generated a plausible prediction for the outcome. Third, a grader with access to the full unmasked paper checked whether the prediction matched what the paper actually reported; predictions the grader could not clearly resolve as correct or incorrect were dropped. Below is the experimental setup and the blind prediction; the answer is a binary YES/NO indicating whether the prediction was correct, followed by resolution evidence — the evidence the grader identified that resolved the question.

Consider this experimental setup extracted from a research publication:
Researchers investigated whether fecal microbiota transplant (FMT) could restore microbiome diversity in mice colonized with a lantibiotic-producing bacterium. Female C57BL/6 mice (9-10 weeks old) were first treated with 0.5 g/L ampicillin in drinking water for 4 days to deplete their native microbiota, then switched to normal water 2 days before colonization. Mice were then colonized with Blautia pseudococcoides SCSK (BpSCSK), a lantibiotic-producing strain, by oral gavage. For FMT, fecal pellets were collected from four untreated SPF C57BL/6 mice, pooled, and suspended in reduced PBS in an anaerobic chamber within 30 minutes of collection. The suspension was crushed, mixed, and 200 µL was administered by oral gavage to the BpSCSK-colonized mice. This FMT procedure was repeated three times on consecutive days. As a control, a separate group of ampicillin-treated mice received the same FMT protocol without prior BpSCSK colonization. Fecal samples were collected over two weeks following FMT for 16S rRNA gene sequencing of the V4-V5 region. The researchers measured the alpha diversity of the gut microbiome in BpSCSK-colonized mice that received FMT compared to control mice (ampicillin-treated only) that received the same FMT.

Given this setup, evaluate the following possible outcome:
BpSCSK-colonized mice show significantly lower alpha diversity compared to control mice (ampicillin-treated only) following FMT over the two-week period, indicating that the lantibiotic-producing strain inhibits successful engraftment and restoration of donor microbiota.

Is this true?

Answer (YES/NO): YES